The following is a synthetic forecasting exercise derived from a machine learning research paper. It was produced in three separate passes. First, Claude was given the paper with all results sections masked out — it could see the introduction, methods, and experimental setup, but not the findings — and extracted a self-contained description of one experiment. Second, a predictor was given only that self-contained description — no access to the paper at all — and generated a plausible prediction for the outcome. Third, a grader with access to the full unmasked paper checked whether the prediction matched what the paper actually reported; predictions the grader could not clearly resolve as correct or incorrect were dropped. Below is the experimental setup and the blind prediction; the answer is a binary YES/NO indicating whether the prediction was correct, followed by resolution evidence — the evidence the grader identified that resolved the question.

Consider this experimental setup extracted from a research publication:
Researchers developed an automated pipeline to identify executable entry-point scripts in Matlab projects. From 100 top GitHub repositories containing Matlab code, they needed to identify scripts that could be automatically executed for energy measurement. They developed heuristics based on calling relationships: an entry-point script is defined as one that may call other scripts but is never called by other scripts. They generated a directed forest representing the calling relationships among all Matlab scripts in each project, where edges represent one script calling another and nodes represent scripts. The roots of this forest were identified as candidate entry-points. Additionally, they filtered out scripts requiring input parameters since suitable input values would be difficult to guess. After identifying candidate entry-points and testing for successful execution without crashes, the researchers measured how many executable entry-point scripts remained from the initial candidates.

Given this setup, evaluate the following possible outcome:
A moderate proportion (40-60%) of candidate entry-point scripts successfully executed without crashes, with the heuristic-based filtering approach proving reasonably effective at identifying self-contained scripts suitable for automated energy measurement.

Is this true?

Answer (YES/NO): NO